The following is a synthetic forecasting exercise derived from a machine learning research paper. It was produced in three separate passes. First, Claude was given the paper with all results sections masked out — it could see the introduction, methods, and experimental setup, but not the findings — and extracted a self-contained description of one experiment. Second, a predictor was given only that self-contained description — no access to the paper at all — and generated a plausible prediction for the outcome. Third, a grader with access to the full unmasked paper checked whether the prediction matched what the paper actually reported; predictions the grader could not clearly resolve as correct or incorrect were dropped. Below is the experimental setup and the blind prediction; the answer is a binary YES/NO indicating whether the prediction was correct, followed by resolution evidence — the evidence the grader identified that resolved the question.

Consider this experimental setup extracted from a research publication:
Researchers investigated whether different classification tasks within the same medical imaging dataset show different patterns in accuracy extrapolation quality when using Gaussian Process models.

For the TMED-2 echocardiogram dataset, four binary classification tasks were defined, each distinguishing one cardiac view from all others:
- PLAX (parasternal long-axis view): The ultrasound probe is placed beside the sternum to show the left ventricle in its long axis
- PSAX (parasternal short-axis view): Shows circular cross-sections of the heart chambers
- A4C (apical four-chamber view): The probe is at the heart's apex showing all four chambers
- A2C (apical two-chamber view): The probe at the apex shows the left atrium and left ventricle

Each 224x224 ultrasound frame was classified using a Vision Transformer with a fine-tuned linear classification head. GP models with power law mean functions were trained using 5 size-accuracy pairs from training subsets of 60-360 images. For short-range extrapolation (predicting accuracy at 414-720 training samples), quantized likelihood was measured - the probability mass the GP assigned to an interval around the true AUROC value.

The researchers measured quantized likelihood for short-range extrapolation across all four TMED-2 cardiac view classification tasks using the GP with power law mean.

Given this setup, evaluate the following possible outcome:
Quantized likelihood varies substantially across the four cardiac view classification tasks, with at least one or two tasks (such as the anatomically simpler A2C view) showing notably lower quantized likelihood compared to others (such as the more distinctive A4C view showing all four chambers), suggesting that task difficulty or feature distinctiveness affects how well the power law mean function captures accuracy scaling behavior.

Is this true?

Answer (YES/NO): YES